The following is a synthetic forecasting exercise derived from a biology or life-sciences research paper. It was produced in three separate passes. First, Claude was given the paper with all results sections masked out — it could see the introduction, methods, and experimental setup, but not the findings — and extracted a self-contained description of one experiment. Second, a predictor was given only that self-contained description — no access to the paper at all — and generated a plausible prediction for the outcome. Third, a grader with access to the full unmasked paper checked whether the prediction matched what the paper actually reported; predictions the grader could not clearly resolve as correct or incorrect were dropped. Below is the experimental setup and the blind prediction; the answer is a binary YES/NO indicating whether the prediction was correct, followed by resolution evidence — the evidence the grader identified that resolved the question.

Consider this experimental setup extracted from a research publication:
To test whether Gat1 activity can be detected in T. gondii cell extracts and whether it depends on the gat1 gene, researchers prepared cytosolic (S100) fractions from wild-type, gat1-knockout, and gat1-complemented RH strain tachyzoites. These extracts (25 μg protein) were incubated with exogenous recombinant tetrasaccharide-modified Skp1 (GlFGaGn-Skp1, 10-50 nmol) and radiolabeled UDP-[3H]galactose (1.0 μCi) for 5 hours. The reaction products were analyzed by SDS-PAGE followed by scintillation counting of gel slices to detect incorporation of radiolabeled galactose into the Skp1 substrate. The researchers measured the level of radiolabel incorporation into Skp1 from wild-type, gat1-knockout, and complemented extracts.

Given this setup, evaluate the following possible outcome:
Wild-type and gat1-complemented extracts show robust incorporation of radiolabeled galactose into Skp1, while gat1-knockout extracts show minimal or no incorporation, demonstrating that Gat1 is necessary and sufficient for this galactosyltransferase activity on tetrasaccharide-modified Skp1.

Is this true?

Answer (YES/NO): YES